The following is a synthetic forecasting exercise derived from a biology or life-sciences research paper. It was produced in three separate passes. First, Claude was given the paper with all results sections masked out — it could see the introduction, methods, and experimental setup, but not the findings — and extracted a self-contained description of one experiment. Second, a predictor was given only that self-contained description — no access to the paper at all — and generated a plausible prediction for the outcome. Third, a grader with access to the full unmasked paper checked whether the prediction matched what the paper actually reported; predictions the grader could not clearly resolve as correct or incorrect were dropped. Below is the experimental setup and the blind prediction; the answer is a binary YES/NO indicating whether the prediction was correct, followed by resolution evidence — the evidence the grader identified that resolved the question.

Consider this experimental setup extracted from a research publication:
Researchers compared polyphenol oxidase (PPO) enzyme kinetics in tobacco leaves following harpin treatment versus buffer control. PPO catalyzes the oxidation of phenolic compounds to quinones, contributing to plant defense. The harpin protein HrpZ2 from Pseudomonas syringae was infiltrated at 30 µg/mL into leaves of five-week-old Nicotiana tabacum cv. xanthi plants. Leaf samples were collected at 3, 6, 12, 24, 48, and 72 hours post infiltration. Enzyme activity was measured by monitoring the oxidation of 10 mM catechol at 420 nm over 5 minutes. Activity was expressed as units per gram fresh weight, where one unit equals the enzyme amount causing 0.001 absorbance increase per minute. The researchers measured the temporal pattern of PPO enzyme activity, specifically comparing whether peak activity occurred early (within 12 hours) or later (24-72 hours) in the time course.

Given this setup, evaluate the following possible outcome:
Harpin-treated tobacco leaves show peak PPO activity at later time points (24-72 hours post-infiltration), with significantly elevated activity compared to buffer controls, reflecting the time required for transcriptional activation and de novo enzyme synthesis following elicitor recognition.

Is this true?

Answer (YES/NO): YES